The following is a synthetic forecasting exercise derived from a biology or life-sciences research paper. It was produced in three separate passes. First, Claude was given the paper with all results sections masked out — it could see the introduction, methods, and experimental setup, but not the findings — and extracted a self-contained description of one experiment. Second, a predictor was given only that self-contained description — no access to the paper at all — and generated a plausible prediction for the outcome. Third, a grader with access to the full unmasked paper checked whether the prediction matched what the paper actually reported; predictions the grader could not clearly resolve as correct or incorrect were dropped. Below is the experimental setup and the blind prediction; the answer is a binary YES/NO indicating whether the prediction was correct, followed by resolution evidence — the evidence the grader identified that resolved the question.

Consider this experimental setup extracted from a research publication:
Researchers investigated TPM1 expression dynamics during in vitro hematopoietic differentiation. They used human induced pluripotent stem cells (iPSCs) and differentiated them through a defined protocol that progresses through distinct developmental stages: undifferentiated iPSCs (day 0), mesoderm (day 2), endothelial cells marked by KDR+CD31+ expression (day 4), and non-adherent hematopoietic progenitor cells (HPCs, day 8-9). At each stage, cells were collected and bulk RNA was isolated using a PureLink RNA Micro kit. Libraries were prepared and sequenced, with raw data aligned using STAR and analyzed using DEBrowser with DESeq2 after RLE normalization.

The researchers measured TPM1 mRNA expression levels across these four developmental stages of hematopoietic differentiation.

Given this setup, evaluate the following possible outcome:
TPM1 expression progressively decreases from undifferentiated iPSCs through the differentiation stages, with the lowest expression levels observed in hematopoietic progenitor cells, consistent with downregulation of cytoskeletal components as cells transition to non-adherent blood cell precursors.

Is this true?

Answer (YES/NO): NO